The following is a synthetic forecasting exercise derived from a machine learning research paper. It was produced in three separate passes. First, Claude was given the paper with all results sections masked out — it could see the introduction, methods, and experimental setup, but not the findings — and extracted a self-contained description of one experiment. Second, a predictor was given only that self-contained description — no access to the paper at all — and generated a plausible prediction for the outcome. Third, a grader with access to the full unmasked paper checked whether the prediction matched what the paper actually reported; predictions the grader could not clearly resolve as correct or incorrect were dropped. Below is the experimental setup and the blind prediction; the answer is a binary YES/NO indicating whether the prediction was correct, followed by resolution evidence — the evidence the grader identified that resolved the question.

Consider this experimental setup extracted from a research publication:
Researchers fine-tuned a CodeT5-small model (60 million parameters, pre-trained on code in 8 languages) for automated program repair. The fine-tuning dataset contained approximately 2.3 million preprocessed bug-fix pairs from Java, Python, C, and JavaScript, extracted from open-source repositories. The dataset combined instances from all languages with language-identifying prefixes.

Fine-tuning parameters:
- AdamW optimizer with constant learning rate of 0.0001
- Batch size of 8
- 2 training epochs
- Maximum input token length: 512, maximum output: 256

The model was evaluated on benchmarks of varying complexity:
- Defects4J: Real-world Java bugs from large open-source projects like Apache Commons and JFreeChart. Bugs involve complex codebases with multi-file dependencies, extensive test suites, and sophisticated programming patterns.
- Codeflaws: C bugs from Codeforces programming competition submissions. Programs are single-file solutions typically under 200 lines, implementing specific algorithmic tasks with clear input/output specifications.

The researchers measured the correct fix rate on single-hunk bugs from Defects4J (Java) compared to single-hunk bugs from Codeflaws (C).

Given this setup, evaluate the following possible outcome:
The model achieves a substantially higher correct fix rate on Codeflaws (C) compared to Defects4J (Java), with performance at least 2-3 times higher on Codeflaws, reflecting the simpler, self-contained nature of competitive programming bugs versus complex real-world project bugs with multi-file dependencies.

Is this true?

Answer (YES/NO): NO